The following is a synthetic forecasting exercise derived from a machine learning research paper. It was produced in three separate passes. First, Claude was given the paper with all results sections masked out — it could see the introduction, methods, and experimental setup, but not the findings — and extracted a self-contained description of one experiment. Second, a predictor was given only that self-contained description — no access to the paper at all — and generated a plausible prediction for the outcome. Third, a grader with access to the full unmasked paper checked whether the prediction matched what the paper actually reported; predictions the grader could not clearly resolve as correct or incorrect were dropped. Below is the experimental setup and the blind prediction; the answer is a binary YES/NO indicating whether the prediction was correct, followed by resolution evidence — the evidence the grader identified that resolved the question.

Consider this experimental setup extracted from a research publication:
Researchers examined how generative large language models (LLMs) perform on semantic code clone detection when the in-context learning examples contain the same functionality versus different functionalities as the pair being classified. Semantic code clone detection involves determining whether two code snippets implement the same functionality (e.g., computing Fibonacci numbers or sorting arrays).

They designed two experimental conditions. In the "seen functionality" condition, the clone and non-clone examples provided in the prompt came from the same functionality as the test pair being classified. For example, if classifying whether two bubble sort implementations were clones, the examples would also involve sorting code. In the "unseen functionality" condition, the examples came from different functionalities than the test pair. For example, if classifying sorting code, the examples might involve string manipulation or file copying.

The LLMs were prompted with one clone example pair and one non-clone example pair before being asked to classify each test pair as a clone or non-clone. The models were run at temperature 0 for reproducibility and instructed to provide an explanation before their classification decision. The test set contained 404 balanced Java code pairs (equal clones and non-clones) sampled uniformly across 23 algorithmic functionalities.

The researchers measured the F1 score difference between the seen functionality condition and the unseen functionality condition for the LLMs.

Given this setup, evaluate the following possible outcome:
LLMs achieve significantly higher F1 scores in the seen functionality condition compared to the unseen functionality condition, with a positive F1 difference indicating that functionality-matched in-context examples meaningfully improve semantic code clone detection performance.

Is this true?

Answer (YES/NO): NO